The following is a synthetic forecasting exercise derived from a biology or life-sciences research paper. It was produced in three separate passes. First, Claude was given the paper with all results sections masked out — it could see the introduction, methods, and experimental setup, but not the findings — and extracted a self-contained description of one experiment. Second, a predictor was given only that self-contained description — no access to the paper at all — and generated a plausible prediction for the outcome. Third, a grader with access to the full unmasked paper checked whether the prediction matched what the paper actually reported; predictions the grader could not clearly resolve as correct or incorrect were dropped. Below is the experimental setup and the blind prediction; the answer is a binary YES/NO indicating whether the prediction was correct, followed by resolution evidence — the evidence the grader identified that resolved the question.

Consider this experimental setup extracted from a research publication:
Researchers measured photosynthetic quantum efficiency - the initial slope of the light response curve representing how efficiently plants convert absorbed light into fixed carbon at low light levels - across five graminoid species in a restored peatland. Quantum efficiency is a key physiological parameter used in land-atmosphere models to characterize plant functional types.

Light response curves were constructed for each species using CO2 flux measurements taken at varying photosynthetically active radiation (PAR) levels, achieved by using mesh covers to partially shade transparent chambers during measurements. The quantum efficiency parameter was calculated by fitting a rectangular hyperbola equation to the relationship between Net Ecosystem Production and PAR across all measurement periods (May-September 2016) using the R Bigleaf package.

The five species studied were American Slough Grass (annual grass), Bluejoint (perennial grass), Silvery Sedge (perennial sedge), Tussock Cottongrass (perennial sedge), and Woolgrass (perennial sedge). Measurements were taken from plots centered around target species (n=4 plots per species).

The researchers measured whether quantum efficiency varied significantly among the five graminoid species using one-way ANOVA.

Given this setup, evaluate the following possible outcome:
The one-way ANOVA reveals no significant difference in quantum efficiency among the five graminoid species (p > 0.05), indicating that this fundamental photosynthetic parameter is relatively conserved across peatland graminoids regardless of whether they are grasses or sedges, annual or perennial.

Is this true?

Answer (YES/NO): NO